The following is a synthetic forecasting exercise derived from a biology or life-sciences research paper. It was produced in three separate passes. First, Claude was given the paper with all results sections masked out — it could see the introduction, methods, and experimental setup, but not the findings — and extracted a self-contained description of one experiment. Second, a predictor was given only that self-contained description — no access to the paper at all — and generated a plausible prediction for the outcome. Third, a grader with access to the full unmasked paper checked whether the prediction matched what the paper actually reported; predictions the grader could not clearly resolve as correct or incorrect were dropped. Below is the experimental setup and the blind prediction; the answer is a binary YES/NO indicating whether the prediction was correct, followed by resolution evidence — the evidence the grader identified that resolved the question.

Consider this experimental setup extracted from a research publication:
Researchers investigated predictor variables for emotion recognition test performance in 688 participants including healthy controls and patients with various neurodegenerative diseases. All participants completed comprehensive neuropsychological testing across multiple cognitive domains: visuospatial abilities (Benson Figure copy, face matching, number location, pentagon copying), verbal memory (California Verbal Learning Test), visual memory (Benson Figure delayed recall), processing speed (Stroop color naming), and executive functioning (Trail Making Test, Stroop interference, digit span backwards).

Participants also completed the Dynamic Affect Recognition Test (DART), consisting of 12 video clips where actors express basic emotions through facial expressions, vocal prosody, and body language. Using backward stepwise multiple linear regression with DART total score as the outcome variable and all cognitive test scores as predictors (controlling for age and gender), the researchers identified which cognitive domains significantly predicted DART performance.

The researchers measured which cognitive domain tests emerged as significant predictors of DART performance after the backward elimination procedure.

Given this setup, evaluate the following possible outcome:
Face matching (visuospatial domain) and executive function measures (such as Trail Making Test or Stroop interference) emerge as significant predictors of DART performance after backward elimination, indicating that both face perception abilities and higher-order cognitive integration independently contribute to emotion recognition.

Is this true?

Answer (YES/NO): NO